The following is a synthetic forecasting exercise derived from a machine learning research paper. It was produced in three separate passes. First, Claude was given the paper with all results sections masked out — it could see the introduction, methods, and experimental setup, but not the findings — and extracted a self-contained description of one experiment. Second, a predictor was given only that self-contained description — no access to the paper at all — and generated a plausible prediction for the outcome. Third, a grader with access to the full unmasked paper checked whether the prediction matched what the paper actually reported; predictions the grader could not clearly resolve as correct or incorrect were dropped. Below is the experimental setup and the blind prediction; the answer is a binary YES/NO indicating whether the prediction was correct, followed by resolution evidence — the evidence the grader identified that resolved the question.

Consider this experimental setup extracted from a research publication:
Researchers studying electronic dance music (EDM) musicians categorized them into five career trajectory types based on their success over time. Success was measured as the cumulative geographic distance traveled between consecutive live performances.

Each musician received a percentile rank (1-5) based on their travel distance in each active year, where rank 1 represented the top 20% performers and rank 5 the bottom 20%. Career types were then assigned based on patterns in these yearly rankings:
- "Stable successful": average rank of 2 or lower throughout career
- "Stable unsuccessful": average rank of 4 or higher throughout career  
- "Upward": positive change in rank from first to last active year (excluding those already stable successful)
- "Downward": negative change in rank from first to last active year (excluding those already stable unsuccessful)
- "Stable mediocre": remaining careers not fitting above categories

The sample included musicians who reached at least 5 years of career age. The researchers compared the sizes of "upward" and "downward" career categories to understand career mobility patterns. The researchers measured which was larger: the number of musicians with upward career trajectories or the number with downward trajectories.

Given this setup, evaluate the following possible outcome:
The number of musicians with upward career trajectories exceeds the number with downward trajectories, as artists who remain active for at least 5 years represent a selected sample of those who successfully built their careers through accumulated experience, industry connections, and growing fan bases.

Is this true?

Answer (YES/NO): NO